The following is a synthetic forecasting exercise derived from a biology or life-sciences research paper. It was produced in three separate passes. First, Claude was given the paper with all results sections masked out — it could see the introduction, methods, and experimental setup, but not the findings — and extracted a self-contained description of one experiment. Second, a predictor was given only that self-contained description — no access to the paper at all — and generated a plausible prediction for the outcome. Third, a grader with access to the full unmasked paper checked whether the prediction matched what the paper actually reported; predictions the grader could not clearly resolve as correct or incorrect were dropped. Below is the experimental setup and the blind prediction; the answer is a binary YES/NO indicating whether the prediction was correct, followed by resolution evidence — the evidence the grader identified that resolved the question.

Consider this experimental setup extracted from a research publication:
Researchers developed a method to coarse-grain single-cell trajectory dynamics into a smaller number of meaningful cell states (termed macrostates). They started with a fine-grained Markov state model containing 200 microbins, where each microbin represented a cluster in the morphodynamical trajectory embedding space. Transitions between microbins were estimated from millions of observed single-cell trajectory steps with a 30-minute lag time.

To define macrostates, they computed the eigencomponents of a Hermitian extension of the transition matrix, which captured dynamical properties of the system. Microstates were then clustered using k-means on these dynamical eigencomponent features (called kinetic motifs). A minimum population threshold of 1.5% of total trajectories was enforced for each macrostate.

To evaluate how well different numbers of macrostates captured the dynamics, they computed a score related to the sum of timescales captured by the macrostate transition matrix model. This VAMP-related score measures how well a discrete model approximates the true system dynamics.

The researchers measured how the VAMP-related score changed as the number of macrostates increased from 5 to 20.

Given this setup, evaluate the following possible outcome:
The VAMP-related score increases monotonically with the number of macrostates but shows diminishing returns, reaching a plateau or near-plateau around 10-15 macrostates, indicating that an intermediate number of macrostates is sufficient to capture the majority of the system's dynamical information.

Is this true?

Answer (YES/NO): NO